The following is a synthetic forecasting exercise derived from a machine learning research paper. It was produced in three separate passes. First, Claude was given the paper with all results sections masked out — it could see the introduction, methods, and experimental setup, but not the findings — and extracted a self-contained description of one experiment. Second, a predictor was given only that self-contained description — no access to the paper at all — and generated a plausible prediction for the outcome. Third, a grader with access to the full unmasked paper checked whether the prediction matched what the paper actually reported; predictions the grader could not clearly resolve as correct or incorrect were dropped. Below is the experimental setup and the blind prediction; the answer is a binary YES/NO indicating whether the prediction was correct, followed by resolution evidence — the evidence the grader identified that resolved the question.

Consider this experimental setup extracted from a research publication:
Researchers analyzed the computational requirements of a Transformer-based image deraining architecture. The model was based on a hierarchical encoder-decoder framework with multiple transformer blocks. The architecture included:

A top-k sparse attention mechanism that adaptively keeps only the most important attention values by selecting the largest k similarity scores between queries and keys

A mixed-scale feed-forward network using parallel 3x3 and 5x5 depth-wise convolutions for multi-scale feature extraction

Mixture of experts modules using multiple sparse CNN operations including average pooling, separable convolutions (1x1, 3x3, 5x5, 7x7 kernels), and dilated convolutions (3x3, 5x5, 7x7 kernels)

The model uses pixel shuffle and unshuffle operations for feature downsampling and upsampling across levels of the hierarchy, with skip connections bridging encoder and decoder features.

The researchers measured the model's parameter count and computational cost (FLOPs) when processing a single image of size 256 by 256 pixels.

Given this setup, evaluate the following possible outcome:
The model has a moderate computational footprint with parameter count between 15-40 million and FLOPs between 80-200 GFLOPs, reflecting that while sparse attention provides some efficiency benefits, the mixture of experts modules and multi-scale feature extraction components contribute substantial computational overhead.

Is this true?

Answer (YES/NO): NO